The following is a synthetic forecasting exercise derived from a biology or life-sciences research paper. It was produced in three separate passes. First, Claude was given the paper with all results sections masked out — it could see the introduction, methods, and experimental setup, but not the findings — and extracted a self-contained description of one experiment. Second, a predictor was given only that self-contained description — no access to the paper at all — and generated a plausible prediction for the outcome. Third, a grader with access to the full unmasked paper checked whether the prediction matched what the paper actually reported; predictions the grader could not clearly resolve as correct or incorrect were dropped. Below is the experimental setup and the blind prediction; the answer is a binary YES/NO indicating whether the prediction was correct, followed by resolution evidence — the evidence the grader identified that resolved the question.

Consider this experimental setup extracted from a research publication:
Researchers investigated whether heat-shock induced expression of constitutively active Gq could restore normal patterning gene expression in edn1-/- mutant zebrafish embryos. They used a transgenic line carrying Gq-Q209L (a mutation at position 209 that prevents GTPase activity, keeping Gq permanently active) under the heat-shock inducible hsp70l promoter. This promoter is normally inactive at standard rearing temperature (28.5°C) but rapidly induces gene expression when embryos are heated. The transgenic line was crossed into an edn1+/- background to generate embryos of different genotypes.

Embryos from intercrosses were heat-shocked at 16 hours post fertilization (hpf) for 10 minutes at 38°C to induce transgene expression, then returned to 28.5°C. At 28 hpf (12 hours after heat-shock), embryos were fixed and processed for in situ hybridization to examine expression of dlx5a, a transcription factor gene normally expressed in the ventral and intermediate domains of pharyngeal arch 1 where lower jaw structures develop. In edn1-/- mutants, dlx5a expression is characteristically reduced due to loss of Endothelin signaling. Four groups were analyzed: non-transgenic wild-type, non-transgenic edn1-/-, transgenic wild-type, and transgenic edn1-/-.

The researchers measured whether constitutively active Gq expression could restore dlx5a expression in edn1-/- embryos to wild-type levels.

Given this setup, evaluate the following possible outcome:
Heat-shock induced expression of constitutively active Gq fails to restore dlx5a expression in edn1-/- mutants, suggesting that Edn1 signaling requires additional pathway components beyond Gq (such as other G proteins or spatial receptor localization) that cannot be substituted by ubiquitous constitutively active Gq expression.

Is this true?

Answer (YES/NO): NO